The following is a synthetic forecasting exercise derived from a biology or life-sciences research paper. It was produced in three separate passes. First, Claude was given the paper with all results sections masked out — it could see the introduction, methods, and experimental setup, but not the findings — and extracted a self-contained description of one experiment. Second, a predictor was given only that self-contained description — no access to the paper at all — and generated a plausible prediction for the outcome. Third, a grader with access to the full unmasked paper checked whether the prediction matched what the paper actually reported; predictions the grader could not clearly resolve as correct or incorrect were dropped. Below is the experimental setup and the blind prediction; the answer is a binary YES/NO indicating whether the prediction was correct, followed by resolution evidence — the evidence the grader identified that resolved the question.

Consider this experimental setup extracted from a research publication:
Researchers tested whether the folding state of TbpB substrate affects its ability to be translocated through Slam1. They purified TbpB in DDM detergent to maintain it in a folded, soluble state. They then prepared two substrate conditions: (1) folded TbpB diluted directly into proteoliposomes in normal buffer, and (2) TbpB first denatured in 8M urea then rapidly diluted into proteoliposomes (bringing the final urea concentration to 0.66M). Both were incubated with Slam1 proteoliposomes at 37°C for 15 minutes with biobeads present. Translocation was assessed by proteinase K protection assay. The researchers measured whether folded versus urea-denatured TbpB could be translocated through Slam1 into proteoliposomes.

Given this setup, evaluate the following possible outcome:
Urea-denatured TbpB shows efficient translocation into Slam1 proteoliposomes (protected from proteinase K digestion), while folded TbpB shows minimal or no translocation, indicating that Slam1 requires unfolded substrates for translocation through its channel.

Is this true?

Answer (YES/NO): NO